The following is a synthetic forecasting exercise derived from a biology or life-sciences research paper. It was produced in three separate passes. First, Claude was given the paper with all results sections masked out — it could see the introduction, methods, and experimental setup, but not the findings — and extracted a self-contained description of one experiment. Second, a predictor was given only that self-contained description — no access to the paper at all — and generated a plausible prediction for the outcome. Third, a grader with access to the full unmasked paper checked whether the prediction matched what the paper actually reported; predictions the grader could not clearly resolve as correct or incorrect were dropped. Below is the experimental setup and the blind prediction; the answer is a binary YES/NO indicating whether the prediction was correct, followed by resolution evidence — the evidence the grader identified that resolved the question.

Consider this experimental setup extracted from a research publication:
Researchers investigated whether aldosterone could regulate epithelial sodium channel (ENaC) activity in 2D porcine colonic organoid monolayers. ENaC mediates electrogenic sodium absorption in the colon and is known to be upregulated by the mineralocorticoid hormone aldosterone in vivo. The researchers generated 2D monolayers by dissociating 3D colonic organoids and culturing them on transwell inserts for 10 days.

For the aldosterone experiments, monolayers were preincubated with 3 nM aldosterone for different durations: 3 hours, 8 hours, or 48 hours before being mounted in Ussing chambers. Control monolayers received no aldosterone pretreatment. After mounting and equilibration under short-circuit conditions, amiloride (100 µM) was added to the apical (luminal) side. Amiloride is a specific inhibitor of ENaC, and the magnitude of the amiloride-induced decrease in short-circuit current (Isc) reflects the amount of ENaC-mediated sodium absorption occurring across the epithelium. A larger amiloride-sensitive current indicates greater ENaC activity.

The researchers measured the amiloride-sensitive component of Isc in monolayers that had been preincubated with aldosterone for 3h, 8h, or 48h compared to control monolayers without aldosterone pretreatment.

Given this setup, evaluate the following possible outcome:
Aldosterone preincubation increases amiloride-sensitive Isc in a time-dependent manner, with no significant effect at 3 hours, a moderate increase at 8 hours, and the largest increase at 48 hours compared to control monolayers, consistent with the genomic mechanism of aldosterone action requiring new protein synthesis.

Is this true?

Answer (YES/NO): NO